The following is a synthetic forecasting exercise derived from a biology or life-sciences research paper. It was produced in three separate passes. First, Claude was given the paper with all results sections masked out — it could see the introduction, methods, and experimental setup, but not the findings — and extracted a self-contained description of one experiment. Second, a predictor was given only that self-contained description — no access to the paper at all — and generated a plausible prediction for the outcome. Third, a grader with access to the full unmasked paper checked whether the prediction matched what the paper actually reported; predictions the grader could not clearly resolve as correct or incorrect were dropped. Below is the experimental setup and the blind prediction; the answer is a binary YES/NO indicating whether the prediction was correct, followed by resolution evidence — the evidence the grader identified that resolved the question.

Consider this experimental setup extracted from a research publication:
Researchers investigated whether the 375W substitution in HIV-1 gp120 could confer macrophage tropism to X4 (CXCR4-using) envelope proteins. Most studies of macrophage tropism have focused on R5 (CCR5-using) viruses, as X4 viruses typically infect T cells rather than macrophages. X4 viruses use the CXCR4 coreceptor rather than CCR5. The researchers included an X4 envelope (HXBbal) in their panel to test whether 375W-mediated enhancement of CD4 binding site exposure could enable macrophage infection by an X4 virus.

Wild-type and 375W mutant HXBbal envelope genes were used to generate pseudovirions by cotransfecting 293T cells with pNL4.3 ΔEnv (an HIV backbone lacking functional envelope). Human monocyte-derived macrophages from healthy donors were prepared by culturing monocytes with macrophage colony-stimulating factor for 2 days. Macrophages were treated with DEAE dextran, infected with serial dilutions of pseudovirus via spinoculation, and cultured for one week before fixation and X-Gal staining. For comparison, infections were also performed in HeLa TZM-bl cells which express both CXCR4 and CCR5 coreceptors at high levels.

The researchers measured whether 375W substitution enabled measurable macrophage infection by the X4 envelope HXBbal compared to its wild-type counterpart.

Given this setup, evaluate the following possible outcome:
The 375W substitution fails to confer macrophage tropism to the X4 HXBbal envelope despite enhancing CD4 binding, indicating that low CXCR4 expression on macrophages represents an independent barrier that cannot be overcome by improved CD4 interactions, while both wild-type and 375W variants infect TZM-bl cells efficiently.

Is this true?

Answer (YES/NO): NO